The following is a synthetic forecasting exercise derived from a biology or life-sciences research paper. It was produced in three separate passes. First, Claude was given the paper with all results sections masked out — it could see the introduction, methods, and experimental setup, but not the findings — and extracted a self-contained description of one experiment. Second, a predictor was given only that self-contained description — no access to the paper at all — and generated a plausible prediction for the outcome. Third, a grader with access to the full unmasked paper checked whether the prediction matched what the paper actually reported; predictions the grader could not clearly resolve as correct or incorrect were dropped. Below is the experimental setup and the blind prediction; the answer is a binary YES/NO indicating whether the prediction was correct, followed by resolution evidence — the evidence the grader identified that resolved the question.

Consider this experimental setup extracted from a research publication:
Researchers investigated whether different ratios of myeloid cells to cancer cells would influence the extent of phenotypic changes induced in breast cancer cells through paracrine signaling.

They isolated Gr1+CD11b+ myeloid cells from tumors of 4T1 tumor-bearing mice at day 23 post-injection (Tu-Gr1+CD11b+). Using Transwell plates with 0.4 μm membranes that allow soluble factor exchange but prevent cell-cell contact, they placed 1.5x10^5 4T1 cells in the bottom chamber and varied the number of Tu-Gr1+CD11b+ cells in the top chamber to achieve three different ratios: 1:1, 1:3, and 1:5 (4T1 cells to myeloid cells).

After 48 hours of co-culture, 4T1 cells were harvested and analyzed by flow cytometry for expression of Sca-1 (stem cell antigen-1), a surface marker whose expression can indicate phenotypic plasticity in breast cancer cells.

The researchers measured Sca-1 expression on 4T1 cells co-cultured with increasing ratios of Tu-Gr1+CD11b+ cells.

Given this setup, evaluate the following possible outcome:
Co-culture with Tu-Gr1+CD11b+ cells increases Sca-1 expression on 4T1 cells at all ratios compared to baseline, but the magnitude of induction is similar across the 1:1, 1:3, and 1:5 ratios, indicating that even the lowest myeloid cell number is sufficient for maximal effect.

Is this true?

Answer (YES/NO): YES